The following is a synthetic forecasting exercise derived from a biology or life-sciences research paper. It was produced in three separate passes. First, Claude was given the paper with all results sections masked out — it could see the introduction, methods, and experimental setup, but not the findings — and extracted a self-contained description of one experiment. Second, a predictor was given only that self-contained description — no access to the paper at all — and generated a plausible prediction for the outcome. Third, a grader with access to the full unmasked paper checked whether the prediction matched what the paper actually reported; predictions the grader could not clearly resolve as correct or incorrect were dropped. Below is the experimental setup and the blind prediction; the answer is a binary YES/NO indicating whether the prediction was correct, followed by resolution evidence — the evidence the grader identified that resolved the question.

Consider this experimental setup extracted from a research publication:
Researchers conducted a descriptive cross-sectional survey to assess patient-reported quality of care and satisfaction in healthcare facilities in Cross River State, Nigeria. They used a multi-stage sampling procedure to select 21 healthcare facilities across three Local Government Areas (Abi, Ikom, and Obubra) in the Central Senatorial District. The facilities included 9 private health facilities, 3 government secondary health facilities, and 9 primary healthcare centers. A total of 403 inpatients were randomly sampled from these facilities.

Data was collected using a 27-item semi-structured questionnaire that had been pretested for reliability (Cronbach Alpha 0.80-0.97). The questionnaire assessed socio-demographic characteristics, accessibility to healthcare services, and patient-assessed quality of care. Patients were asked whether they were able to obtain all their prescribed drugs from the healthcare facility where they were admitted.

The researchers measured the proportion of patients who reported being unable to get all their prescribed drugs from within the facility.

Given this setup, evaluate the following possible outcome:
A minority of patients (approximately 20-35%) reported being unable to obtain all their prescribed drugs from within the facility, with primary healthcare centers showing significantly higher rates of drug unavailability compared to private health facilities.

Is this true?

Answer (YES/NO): NO